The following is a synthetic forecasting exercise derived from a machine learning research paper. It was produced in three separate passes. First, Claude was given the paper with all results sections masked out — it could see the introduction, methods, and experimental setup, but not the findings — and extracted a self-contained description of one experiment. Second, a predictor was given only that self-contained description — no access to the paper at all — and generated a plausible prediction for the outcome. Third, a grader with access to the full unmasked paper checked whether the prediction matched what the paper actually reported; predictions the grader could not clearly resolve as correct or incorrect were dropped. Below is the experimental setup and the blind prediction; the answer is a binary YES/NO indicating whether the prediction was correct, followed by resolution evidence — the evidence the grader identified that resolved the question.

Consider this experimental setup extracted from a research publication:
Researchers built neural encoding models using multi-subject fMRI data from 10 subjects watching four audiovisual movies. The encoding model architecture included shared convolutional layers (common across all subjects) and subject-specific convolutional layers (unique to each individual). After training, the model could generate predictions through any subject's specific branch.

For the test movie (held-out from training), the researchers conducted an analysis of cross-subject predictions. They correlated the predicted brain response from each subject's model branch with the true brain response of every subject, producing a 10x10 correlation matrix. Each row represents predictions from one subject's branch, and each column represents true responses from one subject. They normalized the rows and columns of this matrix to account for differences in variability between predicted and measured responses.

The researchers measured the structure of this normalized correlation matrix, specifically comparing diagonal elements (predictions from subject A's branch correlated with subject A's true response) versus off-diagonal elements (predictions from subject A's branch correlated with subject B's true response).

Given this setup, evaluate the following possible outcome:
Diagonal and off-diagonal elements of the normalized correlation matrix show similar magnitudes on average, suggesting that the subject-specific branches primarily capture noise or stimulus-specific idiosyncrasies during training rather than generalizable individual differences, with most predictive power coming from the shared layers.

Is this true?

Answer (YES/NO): NO